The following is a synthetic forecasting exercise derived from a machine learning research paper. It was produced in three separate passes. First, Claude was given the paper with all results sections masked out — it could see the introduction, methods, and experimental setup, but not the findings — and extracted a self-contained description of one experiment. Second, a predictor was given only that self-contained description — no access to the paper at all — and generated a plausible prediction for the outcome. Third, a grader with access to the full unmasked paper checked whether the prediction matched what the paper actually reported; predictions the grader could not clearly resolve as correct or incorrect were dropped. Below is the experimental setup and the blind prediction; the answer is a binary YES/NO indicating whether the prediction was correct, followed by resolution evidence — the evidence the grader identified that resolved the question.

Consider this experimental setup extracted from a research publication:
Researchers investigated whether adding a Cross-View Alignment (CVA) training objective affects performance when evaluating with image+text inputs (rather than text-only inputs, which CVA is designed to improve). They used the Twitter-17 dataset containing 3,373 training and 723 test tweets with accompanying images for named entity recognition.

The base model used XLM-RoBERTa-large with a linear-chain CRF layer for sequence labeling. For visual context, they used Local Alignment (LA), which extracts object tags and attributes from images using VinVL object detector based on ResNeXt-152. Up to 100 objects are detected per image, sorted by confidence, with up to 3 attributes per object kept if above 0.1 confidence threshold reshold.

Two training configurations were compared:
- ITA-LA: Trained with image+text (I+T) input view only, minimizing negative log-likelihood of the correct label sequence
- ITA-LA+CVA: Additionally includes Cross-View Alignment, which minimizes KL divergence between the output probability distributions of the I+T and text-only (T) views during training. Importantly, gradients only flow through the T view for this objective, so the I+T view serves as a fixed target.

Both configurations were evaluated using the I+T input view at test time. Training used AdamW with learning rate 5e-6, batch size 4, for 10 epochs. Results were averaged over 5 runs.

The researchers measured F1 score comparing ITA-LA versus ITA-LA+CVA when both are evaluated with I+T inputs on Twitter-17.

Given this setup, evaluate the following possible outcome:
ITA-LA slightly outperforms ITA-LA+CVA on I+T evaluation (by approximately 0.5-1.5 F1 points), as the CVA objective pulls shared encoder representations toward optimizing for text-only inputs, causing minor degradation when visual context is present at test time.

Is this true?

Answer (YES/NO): NO